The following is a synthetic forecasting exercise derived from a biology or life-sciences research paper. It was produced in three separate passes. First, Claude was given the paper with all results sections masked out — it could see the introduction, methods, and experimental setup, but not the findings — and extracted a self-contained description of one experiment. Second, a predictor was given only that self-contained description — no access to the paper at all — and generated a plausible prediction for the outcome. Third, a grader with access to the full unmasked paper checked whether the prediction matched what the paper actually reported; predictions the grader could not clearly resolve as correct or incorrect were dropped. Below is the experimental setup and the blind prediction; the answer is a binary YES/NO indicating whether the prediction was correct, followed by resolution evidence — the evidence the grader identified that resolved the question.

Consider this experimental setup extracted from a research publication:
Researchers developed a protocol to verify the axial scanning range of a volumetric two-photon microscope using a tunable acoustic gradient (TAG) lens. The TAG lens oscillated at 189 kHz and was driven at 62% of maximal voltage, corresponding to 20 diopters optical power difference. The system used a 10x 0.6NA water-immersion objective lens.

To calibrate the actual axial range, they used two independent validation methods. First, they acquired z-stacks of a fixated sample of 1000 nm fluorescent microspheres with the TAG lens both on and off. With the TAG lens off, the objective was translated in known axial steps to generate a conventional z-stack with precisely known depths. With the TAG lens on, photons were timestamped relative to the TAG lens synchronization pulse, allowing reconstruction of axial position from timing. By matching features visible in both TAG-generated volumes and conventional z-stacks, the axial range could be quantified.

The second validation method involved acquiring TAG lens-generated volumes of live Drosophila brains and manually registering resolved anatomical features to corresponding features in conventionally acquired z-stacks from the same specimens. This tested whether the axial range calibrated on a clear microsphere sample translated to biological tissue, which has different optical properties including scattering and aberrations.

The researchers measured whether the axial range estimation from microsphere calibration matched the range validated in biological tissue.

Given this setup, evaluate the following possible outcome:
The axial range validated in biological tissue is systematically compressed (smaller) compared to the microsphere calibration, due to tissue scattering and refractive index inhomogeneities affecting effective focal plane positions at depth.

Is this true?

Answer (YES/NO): NO